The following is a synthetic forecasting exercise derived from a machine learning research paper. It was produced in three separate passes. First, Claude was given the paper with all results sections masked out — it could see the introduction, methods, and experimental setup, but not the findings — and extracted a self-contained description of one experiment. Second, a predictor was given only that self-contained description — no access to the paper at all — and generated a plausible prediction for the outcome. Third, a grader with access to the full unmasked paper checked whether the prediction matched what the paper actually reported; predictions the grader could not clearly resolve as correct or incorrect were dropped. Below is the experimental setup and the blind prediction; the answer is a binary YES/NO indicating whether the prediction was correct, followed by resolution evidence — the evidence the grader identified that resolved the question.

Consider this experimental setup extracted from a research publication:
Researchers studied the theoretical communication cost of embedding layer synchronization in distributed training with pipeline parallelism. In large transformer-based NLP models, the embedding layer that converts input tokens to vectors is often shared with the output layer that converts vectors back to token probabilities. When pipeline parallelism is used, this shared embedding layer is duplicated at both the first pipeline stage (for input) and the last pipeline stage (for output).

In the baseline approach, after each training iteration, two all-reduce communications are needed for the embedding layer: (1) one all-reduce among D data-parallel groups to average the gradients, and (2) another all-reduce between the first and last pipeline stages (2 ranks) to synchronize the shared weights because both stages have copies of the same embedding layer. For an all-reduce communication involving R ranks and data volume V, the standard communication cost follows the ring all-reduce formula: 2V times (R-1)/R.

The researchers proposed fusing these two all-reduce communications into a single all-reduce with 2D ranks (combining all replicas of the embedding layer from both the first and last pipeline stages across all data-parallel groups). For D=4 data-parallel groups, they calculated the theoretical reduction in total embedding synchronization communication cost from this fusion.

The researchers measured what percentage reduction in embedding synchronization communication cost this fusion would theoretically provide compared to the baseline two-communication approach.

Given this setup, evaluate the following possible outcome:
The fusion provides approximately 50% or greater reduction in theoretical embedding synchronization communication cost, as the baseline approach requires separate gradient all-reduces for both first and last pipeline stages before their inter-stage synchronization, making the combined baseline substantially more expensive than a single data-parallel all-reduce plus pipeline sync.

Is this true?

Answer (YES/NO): NO